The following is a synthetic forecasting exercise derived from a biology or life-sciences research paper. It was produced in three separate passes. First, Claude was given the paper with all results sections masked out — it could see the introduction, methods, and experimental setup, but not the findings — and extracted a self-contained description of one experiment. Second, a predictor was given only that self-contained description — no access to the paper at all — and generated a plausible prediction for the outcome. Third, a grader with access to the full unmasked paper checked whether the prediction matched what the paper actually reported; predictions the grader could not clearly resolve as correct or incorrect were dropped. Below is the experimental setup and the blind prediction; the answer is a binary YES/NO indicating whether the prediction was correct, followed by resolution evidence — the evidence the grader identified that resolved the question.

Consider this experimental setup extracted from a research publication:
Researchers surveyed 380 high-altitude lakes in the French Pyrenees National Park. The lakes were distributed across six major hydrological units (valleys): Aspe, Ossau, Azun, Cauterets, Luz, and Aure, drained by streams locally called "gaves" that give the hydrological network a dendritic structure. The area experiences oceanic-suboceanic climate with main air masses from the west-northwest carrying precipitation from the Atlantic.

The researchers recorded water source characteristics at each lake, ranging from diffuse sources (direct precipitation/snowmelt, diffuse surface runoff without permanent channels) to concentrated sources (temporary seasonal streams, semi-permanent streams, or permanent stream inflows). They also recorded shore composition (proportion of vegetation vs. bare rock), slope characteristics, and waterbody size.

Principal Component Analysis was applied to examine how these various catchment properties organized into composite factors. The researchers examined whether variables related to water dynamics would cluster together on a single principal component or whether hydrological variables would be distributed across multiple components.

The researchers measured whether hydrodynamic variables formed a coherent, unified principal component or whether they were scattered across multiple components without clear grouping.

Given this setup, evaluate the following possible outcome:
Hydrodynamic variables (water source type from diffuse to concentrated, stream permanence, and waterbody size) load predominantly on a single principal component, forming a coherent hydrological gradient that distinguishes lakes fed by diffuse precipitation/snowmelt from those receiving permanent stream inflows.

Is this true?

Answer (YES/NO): YES